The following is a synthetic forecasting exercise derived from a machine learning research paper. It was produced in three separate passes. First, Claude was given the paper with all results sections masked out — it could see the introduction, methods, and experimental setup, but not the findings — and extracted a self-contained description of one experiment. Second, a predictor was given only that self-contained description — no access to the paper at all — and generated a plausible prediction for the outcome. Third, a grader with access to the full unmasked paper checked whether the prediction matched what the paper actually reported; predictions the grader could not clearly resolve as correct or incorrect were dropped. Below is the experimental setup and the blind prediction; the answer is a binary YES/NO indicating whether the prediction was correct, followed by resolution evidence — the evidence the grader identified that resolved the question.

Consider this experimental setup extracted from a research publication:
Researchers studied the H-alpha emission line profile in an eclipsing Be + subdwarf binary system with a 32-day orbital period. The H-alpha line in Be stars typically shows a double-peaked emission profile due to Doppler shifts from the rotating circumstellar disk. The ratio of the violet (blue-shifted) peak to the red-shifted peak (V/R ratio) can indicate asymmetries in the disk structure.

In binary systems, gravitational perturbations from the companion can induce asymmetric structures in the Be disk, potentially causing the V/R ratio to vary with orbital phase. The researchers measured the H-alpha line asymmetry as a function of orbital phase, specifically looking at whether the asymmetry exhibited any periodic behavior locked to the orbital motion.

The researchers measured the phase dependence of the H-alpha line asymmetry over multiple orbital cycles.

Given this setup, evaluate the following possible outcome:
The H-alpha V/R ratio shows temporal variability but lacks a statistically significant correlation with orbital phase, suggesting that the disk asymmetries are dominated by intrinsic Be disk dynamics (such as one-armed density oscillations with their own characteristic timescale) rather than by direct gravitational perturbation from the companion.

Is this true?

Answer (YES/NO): NO